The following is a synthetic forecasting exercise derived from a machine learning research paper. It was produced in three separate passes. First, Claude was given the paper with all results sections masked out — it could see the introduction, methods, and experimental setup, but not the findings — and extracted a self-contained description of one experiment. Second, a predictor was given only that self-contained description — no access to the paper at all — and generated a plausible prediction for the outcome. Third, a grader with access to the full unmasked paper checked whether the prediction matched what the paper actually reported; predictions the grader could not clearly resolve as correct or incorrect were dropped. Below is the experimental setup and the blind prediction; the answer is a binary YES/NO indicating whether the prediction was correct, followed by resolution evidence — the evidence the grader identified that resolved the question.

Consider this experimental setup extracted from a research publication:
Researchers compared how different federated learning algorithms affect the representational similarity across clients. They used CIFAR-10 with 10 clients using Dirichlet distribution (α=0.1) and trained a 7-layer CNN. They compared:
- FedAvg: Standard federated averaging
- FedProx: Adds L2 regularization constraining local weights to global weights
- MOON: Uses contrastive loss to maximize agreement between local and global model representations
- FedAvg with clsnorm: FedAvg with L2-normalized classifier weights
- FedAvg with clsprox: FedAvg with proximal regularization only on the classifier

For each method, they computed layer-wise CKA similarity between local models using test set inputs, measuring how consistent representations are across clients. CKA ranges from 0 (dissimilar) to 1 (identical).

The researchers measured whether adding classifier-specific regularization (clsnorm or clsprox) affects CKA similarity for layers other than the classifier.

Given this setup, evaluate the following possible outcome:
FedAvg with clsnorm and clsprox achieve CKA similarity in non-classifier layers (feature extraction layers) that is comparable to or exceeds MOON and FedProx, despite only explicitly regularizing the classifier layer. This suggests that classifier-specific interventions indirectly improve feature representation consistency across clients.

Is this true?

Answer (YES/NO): NO